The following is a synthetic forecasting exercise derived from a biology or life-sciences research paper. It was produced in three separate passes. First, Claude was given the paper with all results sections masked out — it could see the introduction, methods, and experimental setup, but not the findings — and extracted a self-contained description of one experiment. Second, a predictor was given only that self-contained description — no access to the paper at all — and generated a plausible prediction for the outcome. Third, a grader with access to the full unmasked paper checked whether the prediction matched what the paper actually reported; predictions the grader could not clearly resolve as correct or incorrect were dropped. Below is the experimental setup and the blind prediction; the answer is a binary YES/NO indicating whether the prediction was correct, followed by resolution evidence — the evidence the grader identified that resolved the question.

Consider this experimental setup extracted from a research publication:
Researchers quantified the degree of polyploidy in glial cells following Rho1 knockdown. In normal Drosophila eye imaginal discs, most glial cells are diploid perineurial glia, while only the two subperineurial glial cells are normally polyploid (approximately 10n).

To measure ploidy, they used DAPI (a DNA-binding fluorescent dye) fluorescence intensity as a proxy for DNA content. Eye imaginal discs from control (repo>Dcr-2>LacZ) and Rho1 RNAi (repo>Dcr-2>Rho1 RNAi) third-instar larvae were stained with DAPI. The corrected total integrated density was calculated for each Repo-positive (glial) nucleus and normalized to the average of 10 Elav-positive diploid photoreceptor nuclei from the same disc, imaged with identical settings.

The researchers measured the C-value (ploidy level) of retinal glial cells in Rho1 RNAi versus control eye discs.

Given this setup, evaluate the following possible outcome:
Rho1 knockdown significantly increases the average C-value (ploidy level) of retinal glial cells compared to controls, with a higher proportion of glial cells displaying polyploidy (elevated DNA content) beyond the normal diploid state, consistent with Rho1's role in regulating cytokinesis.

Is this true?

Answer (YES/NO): YES